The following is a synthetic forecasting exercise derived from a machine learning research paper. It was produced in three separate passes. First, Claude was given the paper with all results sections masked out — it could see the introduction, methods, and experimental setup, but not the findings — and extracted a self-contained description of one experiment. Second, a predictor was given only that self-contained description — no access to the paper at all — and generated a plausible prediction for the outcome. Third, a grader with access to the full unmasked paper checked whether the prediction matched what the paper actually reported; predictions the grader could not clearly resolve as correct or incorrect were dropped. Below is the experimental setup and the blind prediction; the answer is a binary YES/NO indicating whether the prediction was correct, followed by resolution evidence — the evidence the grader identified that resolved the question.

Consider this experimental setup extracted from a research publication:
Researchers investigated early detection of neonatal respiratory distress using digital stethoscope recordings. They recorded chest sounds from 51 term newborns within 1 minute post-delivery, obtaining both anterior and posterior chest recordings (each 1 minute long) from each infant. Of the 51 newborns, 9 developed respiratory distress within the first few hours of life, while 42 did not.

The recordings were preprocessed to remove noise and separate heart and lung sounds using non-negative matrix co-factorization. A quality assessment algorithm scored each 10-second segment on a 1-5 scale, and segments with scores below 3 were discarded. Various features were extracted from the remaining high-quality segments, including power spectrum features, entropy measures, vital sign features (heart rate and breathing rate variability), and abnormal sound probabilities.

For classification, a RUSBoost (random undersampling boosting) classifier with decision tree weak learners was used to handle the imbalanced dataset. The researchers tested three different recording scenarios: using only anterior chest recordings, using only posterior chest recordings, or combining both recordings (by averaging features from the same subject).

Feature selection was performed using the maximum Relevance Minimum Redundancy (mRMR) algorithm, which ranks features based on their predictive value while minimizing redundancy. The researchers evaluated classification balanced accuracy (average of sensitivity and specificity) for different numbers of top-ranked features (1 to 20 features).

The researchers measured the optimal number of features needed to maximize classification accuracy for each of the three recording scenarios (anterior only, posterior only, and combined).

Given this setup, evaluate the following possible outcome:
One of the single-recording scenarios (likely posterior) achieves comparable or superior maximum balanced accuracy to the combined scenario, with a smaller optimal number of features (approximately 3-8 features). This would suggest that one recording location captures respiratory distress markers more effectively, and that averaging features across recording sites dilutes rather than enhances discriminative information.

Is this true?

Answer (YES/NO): NO